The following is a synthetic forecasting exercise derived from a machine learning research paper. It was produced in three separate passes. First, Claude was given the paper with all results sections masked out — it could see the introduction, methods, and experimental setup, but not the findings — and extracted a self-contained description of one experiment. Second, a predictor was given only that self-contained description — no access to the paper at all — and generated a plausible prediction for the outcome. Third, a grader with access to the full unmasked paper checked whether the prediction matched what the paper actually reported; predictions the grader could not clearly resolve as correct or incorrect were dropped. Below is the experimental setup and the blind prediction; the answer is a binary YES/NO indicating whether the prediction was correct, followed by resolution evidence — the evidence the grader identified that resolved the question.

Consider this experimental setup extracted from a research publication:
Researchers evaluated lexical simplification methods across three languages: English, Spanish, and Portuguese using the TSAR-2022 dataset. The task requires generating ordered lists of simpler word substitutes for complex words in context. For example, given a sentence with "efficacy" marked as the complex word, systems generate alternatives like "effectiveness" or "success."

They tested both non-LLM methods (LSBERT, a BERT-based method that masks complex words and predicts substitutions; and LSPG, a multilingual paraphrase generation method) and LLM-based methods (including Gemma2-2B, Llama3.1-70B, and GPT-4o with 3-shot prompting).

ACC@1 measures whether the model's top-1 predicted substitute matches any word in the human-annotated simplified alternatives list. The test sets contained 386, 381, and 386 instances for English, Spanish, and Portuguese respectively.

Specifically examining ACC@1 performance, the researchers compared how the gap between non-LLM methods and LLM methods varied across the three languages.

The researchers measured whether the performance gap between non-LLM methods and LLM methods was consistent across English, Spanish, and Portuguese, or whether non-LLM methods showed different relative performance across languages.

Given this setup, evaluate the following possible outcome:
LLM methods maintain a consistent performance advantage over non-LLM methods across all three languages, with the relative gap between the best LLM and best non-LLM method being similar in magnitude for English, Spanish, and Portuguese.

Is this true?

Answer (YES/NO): NO